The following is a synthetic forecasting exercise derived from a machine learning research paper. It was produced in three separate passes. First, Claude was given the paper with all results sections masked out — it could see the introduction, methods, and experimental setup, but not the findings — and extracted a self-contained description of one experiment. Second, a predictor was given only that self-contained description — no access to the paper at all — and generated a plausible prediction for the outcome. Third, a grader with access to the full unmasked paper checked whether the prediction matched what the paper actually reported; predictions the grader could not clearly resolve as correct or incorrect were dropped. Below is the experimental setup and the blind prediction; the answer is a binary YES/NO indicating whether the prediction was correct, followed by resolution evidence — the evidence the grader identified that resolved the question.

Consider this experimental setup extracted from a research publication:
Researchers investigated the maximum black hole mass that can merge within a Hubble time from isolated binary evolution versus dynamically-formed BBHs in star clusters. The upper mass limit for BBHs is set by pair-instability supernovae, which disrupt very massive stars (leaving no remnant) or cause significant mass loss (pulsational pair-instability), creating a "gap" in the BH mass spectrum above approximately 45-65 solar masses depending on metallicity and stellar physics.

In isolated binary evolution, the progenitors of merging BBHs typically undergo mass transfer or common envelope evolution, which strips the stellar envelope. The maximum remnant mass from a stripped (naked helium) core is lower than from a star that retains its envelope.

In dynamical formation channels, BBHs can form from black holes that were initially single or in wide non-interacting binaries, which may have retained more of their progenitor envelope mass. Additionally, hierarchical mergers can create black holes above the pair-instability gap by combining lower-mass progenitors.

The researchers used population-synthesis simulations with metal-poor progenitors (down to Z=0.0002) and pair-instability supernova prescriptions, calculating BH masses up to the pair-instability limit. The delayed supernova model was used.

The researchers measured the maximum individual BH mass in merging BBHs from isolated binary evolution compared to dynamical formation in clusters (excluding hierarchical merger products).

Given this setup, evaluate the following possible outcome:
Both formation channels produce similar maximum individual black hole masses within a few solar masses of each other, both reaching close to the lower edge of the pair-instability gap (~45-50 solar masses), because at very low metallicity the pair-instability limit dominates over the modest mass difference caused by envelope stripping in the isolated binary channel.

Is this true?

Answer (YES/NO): NO